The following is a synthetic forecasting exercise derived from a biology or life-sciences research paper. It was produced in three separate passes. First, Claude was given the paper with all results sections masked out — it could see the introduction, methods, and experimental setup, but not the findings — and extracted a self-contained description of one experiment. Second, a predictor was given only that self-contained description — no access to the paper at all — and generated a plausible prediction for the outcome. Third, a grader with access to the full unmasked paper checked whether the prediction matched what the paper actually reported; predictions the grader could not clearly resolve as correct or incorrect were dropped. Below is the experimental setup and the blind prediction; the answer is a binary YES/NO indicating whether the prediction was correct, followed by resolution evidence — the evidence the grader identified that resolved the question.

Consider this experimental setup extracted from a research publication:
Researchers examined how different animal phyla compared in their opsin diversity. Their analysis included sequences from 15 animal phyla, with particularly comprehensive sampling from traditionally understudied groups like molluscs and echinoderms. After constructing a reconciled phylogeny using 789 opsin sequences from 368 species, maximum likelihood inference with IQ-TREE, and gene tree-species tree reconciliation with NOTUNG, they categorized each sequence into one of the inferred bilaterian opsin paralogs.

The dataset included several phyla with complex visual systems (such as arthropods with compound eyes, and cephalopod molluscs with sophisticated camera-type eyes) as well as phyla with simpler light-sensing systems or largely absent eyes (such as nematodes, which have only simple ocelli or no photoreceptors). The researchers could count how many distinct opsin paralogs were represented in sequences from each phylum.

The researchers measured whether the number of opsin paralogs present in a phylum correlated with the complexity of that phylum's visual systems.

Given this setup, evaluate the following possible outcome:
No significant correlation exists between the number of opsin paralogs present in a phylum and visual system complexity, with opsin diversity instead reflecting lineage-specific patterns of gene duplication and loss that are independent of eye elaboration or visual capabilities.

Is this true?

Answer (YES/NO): YES